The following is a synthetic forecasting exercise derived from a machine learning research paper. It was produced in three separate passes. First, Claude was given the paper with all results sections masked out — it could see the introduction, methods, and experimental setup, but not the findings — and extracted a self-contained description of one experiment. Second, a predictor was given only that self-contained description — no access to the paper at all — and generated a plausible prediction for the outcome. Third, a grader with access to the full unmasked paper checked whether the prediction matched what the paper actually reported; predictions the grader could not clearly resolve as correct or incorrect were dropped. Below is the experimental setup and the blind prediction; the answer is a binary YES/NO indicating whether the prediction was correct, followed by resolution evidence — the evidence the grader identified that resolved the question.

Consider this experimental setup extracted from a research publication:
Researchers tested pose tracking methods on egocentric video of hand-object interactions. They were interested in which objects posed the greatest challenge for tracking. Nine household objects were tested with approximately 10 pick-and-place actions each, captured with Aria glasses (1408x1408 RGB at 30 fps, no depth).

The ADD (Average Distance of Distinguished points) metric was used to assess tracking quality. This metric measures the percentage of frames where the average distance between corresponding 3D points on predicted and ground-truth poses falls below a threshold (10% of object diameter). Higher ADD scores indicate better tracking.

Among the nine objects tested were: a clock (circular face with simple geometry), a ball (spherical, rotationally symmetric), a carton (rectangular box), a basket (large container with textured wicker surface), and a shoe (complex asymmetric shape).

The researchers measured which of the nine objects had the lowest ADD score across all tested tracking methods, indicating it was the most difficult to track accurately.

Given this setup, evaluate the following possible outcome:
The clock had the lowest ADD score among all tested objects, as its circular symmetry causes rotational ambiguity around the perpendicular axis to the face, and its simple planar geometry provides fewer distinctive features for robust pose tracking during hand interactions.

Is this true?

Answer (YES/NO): NO